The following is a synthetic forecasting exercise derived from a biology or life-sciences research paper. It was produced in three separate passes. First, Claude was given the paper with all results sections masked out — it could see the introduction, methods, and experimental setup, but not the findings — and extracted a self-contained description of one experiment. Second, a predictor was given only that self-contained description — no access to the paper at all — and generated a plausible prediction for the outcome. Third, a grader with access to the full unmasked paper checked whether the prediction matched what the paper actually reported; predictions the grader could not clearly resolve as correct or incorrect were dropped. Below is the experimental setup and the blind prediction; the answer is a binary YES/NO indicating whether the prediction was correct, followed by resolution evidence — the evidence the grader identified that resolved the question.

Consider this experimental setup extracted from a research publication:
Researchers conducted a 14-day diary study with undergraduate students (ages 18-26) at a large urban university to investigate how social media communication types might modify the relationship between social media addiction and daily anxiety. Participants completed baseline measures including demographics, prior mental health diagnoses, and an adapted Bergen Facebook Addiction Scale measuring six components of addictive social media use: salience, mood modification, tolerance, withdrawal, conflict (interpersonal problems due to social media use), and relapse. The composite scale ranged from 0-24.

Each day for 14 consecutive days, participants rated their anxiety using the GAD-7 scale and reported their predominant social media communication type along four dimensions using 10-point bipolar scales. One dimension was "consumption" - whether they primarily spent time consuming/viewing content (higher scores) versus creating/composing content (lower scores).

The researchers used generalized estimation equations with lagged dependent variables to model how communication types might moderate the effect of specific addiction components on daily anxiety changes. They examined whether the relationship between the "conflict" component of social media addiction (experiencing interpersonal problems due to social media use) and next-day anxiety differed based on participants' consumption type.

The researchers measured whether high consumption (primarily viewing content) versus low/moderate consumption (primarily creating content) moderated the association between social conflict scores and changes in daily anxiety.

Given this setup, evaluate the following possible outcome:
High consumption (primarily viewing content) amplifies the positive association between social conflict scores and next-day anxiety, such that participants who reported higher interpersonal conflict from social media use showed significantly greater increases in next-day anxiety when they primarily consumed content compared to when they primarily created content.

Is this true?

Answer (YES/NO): YES